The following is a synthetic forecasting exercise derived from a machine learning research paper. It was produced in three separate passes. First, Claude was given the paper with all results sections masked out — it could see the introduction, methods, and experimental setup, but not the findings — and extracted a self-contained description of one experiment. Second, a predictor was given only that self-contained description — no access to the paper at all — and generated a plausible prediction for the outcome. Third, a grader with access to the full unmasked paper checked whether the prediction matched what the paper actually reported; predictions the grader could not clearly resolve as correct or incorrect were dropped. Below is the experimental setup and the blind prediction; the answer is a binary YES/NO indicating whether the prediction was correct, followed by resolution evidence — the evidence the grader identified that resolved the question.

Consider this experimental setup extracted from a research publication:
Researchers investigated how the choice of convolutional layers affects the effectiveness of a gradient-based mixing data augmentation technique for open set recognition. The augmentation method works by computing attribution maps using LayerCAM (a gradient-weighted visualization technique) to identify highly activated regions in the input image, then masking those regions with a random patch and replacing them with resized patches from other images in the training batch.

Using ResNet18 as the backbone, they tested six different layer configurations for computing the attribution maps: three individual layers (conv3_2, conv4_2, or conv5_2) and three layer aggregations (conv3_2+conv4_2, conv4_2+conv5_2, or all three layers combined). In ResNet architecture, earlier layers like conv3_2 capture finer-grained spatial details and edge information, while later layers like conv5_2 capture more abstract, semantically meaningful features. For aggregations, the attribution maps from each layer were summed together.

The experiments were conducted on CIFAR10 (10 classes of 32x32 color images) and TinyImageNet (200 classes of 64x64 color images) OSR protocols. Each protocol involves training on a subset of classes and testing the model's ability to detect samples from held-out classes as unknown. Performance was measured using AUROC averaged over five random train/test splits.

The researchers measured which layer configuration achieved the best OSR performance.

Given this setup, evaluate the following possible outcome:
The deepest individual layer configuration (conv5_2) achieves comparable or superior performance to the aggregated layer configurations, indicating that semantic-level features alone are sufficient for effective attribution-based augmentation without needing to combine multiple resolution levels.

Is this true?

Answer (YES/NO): NO